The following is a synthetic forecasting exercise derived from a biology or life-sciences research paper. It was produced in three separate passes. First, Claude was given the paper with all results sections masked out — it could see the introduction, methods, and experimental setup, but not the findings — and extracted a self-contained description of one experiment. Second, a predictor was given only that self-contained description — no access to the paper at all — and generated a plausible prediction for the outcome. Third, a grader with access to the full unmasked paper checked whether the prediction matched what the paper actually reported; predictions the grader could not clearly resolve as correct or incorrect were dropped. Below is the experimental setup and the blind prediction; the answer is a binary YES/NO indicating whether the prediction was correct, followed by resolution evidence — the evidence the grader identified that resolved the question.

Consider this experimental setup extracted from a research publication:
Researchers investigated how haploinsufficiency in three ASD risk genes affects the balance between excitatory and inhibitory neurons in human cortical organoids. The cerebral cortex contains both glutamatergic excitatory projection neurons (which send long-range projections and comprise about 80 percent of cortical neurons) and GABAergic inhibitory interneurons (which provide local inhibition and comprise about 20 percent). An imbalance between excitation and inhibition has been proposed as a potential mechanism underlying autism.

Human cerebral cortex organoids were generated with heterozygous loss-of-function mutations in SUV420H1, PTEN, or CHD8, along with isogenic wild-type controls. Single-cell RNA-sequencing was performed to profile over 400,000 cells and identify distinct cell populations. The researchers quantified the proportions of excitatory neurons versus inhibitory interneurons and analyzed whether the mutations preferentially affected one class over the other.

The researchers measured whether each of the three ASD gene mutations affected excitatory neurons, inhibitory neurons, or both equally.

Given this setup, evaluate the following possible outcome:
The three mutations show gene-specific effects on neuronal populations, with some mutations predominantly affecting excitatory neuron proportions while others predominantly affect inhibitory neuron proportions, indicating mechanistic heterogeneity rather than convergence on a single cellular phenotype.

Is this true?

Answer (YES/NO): YES